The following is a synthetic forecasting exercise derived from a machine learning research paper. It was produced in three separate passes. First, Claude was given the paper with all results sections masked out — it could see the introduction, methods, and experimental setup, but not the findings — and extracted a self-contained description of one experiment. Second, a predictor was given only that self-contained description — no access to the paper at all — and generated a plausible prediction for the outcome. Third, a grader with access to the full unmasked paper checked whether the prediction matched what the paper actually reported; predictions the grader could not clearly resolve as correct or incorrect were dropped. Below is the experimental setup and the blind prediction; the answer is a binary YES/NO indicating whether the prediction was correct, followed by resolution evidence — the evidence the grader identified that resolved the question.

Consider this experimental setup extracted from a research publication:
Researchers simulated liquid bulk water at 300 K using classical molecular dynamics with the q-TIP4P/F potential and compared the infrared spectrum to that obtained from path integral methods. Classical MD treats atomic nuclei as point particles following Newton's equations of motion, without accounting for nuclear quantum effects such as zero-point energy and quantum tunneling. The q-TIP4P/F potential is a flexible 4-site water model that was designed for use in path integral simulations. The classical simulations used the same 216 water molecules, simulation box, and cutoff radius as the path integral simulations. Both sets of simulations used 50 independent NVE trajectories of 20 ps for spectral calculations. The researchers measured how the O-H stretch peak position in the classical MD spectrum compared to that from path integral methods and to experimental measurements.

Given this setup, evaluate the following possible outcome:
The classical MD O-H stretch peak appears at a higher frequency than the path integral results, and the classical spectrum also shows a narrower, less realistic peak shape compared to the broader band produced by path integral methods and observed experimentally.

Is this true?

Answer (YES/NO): YES